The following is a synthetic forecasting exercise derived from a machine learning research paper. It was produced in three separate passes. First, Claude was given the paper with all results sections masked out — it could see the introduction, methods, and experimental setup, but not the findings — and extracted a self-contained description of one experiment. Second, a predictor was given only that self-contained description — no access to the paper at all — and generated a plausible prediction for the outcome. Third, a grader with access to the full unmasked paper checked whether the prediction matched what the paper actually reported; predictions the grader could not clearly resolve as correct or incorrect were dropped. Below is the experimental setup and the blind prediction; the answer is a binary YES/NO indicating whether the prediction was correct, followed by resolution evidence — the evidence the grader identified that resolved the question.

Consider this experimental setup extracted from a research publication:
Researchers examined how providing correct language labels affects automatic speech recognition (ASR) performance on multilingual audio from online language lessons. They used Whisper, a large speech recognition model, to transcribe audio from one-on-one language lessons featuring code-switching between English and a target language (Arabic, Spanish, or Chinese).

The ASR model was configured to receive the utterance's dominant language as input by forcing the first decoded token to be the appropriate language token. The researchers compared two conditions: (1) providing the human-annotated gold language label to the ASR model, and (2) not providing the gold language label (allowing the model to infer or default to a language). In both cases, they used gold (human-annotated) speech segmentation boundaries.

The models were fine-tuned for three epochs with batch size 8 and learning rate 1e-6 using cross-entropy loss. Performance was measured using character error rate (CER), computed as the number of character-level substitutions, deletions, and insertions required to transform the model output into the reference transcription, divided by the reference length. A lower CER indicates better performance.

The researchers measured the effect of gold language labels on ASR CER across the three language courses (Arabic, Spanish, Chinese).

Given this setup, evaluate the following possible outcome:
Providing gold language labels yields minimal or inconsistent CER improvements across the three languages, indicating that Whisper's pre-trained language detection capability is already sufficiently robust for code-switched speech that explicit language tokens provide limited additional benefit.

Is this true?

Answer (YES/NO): NO